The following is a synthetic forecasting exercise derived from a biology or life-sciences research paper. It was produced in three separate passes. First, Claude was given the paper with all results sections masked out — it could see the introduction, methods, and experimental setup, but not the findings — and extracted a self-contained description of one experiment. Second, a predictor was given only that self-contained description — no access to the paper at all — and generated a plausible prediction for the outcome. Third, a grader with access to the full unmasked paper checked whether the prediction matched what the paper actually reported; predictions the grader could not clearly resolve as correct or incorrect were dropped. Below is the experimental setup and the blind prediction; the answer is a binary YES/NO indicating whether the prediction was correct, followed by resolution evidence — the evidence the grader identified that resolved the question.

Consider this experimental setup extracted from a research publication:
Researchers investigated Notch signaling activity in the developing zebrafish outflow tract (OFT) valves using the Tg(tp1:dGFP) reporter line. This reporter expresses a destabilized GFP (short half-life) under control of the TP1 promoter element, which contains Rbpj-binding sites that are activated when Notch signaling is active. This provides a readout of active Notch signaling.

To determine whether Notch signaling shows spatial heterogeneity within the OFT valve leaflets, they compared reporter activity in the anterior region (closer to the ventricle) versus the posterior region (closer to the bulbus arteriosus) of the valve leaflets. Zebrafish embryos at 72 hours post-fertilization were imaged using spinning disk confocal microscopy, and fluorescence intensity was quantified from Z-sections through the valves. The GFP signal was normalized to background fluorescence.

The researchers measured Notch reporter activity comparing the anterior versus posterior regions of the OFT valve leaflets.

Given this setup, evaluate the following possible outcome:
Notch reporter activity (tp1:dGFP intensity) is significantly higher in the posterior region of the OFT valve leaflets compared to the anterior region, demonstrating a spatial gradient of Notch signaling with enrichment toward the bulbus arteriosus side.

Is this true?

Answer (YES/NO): NO